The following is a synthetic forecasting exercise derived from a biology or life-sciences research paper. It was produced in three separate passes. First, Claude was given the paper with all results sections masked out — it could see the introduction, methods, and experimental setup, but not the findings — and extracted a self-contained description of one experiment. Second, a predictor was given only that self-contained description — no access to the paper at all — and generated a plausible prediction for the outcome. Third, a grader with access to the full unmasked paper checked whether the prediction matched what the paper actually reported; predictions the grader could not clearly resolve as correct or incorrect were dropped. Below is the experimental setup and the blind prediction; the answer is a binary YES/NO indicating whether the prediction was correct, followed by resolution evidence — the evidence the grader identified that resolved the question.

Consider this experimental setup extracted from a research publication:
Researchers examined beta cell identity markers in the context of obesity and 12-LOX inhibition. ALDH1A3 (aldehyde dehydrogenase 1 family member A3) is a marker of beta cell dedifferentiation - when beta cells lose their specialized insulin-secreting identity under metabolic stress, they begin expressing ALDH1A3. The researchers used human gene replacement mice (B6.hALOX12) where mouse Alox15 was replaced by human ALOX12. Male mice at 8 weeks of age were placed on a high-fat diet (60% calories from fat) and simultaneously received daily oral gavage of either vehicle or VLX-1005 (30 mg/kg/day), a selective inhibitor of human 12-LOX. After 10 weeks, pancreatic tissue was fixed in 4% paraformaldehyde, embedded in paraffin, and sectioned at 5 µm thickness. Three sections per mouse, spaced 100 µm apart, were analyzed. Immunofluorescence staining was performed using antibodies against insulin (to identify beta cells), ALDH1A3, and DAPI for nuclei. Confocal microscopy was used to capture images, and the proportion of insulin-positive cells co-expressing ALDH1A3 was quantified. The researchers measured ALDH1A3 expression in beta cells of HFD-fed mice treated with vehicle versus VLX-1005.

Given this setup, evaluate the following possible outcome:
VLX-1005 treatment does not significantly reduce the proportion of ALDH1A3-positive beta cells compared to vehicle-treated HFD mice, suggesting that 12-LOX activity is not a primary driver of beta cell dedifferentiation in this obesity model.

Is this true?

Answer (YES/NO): NO